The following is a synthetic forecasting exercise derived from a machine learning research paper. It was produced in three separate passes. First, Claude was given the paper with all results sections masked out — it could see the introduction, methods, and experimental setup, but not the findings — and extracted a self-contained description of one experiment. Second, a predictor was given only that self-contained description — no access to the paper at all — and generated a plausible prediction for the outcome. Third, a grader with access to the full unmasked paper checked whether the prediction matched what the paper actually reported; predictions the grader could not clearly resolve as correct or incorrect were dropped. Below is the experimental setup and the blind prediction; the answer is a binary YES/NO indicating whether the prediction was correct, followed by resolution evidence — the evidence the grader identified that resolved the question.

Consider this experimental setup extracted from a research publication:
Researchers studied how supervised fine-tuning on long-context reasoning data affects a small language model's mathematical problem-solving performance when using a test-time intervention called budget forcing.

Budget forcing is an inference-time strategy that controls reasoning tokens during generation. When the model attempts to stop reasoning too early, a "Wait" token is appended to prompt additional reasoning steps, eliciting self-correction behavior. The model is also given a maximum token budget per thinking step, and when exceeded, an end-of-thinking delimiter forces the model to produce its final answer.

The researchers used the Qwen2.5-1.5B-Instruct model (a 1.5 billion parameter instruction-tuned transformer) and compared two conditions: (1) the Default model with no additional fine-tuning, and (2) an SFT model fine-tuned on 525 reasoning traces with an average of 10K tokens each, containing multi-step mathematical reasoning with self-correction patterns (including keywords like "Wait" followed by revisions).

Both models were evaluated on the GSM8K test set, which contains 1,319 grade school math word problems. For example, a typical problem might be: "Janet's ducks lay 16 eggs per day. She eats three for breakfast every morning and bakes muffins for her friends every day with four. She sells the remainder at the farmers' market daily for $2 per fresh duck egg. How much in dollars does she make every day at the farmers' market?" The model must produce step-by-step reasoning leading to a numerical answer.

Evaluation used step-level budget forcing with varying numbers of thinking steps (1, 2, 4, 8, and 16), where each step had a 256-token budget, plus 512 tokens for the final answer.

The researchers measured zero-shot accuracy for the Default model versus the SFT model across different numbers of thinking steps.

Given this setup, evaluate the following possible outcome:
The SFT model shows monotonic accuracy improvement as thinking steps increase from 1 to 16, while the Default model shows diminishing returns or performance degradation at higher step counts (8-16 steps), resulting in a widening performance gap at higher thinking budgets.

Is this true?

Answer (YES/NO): NO